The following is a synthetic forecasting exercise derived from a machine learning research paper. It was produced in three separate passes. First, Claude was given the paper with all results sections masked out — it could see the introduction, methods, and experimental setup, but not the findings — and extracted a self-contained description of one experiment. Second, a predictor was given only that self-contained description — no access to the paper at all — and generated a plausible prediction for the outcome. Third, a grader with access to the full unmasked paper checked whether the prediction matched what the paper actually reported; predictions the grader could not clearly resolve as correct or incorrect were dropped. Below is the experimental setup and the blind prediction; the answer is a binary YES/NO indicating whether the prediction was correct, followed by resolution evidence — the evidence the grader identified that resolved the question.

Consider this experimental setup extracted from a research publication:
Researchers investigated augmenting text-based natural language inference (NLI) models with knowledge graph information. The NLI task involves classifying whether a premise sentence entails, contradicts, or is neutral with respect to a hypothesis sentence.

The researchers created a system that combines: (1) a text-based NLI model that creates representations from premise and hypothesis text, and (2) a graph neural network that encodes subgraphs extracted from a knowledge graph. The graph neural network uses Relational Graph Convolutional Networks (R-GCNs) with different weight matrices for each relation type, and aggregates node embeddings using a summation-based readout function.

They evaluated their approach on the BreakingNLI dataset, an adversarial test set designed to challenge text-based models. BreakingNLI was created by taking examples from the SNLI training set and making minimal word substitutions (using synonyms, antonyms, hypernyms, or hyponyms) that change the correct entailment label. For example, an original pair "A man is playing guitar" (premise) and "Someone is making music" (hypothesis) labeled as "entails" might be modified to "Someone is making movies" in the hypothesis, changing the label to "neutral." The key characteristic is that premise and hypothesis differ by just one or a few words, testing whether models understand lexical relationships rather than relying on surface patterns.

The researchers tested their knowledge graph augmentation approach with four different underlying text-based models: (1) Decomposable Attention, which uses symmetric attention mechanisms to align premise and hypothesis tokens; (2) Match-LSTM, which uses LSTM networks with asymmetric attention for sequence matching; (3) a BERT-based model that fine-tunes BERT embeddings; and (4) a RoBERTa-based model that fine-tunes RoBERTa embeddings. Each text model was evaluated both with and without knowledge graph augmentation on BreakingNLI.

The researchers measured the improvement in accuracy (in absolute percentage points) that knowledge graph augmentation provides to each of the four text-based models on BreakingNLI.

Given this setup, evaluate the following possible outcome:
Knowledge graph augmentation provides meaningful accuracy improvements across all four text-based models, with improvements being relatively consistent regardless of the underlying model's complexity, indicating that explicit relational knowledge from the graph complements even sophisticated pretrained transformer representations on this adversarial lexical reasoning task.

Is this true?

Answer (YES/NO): NO